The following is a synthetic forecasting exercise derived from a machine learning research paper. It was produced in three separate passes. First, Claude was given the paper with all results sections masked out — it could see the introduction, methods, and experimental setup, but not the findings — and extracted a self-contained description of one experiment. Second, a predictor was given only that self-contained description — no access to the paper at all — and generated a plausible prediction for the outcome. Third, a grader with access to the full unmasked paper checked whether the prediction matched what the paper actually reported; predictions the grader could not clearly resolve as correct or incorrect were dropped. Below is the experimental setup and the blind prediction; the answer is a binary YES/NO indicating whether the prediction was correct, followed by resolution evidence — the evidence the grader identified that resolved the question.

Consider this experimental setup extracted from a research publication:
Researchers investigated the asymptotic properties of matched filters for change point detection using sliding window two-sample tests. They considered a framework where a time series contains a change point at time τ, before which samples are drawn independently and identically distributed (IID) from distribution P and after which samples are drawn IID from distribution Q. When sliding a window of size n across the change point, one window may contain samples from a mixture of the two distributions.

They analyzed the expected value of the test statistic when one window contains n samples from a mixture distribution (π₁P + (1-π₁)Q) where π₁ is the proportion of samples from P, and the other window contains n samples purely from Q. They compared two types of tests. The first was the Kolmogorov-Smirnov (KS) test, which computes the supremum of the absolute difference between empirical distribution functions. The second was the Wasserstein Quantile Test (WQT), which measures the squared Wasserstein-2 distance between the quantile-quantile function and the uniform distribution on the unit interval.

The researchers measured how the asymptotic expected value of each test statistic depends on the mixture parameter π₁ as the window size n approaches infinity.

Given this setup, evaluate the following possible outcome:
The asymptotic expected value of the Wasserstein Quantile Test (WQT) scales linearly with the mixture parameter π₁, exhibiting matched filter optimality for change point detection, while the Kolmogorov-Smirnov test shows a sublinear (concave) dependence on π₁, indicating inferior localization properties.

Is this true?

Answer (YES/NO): NO